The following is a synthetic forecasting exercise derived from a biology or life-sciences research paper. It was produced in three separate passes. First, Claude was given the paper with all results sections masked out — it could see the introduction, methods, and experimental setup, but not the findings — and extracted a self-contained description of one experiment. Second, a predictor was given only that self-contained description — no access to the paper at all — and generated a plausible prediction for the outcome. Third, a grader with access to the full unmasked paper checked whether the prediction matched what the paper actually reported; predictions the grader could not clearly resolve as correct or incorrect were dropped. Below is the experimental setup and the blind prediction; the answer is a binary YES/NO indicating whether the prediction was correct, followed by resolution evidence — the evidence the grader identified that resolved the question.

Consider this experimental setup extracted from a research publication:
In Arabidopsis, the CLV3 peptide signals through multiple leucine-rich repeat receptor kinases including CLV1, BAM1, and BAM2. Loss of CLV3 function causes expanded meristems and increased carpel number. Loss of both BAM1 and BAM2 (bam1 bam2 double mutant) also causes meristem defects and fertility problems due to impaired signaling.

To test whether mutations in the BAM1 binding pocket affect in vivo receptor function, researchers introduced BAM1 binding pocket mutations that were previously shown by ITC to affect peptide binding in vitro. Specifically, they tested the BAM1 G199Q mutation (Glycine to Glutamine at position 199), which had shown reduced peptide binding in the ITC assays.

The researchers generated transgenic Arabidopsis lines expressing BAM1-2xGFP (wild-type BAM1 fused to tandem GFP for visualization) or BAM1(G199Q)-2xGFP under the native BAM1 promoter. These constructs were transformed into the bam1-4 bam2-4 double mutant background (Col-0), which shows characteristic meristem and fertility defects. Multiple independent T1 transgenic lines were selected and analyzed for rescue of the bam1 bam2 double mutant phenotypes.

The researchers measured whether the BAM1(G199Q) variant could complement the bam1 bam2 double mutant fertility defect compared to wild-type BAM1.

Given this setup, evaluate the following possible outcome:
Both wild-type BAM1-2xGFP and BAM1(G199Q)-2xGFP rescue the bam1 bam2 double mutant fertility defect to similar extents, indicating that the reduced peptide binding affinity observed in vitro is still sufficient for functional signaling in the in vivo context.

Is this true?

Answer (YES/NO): NO